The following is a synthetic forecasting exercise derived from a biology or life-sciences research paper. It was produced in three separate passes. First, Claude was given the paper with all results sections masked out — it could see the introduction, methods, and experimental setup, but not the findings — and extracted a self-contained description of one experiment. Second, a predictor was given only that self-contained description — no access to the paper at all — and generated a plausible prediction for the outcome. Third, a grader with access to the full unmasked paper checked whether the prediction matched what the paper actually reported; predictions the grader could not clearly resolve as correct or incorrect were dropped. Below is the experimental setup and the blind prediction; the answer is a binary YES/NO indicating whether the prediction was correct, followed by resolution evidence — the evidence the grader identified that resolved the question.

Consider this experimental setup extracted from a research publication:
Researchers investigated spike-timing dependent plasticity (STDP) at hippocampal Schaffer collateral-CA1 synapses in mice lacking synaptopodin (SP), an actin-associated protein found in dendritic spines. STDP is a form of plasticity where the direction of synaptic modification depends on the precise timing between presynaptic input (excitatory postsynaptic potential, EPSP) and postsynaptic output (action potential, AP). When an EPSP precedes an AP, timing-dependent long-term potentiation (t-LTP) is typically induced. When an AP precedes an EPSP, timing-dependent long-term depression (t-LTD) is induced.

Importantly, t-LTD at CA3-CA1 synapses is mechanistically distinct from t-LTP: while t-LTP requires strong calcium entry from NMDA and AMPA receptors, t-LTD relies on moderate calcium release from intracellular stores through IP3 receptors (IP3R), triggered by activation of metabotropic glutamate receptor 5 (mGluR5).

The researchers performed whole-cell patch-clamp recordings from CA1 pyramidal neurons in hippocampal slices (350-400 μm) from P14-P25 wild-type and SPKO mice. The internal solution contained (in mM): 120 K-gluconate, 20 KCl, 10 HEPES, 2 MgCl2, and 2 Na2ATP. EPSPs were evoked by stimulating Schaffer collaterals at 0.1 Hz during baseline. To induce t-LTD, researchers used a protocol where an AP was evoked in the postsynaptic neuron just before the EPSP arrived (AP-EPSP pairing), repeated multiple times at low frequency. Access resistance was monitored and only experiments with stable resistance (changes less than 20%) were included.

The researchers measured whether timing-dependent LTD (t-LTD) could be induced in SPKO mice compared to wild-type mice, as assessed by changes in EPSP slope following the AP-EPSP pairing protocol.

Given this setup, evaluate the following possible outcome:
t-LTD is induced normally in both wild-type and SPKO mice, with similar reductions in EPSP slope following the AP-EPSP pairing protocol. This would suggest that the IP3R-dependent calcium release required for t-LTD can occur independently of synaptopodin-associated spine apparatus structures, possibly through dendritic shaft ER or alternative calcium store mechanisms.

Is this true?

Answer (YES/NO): NO